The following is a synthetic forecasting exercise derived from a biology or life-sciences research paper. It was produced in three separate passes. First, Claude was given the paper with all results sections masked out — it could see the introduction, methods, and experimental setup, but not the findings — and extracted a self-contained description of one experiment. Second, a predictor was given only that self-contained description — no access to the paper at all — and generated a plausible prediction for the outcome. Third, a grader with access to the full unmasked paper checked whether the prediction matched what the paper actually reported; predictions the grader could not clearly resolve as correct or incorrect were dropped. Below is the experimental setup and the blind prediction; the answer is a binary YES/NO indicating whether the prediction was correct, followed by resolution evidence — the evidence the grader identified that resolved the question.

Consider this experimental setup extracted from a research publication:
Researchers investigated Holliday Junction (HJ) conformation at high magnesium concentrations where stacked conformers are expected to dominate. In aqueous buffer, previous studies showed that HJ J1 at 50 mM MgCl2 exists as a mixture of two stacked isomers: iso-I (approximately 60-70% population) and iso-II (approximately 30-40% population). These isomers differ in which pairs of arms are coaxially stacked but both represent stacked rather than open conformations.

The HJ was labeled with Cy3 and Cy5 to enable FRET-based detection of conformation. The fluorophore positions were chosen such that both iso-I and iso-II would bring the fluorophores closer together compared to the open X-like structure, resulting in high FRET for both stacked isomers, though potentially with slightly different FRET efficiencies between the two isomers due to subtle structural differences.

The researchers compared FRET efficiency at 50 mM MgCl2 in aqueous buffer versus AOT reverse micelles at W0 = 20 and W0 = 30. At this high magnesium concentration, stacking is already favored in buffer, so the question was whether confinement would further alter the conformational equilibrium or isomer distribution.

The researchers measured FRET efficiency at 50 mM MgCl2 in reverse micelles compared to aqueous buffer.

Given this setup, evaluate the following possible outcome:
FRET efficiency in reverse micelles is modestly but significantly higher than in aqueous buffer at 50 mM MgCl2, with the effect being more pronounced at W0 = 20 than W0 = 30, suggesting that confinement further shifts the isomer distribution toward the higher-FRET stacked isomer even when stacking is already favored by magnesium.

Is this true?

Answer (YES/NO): NO